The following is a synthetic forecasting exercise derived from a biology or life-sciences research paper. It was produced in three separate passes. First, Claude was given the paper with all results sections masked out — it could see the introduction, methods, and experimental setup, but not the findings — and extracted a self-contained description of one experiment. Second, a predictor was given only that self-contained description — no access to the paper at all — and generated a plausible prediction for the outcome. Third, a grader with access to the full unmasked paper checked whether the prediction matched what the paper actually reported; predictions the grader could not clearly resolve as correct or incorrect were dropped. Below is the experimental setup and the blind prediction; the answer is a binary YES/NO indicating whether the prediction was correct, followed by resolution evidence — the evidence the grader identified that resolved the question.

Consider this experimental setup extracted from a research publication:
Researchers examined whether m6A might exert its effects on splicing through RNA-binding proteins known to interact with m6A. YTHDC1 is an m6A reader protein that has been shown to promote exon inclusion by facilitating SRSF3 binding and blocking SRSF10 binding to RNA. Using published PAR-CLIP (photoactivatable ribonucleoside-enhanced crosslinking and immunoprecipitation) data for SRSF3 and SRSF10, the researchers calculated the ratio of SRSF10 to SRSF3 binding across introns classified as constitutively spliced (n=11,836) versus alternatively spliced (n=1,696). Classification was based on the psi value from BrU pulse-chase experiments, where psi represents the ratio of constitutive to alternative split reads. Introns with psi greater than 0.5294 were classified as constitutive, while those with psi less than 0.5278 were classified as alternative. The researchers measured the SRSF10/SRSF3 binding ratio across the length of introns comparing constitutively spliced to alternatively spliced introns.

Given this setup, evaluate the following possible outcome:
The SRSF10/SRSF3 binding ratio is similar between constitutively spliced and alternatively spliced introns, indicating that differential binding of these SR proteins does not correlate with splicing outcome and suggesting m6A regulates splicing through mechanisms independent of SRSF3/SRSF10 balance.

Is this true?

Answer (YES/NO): NO